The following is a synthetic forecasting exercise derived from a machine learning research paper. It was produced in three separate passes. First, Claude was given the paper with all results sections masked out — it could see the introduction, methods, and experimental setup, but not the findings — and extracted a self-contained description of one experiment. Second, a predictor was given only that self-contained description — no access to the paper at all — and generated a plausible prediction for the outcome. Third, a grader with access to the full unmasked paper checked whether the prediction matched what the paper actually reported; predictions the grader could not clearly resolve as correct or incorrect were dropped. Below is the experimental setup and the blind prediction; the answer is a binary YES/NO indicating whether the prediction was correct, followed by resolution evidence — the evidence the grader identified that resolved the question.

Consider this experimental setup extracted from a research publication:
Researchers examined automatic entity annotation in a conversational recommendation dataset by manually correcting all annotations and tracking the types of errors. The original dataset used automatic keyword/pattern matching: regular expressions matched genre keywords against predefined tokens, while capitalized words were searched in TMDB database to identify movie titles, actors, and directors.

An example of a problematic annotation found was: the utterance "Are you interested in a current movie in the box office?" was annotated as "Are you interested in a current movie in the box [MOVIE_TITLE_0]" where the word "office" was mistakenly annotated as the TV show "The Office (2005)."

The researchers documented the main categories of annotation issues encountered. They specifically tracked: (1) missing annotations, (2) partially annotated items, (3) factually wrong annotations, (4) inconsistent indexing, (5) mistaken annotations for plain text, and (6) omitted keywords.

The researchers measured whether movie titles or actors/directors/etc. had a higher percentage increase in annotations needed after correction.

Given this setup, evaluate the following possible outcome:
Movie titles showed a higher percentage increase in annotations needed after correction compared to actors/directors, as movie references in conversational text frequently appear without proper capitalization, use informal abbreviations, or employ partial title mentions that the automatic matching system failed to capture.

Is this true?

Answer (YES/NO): NO